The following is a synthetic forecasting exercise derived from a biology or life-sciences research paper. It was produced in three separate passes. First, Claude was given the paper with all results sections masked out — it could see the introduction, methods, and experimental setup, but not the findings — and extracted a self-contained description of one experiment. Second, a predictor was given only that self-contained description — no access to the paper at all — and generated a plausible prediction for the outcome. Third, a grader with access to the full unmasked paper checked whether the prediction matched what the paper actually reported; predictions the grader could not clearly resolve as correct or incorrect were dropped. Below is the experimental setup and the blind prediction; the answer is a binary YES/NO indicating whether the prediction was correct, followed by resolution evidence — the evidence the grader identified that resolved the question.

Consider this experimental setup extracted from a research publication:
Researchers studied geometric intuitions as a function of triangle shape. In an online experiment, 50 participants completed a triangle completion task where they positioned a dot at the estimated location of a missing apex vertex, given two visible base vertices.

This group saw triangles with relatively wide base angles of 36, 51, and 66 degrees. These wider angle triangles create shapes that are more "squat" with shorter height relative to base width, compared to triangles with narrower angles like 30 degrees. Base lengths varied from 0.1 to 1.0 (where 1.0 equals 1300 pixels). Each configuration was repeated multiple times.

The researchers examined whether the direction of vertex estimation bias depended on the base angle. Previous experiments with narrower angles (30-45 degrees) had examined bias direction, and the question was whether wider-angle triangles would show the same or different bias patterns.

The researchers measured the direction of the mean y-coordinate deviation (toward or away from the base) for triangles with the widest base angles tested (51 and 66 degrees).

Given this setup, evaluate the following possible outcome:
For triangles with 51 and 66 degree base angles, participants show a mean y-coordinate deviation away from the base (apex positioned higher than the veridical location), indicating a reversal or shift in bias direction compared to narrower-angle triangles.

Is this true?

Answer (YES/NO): NO